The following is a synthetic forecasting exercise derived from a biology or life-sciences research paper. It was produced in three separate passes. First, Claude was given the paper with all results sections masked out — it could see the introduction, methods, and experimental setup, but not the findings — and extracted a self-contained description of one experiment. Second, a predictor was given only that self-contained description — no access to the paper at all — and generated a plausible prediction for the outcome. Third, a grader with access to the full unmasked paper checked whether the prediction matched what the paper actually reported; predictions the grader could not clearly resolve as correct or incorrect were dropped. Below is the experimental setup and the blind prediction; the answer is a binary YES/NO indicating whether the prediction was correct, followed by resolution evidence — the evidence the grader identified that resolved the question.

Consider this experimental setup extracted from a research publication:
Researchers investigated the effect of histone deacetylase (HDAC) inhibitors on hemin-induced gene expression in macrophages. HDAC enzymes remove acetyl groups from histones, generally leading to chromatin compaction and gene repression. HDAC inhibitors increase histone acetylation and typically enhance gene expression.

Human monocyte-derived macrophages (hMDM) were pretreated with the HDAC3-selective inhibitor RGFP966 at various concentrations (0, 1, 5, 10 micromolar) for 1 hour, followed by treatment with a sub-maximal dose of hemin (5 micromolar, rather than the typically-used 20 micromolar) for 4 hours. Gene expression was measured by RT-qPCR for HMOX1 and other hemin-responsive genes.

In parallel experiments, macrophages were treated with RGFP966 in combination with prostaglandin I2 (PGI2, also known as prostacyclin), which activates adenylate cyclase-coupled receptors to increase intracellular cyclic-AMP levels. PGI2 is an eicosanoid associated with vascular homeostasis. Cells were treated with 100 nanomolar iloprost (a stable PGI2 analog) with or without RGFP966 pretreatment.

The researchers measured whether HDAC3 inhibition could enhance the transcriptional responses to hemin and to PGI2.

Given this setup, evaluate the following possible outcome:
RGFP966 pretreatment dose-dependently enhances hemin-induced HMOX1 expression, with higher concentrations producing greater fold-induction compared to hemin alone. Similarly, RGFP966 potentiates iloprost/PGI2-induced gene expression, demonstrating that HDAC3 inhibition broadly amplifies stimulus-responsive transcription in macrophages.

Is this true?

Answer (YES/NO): NO